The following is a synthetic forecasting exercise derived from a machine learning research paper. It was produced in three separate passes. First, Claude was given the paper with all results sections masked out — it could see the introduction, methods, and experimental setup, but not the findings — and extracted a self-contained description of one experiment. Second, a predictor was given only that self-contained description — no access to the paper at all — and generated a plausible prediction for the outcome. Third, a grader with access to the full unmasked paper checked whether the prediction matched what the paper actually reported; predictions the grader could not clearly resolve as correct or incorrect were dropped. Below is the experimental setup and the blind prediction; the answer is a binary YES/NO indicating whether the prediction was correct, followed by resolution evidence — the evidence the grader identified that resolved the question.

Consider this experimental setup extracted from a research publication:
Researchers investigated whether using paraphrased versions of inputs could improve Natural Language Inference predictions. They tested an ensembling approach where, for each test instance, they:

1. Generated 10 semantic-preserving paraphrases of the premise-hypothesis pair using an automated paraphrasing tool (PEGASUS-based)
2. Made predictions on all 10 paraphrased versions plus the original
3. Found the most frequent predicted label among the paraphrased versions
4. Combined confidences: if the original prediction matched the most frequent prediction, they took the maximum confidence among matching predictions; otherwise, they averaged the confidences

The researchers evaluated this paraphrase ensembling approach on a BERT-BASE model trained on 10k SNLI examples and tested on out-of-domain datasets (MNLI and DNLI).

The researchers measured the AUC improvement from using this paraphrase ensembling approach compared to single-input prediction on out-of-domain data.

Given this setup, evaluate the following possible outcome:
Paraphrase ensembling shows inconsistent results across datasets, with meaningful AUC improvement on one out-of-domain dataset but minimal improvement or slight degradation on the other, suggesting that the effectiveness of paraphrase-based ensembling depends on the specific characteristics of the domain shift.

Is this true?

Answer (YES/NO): NO